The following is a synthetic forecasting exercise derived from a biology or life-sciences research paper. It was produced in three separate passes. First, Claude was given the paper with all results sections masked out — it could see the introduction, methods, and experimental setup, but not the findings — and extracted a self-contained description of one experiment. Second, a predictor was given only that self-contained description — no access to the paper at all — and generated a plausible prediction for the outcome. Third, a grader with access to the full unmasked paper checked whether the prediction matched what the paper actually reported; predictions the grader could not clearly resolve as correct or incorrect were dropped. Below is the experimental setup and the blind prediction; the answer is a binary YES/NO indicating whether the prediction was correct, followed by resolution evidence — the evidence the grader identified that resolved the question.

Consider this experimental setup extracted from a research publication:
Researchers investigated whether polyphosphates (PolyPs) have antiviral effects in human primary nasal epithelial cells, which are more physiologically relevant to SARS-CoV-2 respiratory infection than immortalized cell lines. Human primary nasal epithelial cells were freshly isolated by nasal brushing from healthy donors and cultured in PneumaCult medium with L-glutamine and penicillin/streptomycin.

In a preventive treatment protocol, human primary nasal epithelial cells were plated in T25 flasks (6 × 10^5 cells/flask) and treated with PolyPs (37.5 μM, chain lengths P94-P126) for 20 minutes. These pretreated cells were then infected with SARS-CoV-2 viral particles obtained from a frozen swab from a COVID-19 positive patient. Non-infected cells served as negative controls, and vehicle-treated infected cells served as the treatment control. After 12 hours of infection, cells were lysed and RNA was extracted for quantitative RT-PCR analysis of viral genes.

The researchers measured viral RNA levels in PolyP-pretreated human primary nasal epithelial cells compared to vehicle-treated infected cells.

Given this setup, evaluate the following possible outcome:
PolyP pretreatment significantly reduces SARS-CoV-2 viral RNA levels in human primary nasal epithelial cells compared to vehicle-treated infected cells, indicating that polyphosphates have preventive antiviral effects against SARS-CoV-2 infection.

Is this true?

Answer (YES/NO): YES